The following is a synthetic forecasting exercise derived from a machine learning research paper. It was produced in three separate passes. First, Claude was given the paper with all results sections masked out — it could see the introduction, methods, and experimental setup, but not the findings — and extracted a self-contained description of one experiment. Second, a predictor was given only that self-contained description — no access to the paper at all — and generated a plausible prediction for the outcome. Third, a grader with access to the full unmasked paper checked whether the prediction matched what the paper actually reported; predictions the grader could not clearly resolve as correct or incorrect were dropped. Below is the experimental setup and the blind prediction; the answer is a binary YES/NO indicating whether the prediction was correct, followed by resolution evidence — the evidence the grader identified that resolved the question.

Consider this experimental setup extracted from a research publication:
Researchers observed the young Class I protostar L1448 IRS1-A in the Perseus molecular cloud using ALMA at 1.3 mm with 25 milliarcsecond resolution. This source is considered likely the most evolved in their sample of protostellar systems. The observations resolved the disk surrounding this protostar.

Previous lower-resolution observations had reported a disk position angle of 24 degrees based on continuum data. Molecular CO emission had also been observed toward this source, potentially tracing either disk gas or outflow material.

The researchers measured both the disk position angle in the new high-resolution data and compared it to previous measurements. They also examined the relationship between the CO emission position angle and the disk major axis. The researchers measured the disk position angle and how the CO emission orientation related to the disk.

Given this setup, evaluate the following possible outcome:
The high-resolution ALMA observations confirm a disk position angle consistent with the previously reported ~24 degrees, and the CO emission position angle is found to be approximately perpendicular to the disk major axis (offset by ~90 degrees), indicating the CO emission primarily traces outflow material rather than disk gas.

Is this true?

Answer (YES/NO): NO